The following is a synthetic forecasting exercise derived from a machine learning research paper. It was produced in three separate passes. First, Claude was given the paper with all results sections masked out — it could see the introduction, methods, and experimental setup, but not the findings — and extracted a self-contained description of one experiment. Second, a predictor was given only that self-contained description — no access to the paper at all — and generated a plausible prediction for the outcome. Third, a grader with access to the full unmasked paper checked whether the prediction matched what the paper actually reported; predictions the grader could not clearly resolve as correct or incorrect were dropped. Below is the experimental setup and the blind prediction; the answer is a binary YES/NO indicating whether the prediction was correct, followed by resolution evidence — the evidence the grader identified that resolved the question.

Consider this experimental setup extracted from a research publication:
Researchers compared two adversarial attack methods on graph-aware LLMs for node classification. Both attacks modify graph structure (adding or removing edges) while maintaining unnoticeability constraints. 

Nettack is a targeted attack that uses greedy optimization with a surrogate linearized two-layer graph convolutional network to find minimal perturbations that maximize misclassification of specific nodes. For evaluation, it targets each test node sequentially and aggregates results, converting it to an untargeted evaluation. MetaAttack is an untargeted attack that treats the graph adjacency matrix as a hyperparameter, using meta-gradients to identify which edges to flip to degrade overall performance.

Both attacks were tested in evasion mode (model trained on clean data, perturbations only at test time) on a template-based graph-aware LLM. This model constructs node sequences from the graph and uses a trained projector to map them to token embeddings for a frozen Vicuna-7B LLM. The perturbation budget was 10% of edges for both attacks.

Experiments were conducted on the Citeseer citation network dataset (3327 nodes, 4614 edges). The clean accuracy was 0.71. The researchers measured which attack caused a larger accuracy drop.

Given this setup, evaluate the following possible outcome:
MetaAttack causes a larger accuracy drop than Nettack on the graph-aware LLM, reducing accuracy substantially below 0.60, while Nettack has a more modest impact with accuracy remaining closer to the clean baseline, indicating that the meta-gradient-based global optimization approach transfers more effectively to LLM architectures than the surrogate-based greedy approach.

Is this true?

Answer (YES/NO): YES